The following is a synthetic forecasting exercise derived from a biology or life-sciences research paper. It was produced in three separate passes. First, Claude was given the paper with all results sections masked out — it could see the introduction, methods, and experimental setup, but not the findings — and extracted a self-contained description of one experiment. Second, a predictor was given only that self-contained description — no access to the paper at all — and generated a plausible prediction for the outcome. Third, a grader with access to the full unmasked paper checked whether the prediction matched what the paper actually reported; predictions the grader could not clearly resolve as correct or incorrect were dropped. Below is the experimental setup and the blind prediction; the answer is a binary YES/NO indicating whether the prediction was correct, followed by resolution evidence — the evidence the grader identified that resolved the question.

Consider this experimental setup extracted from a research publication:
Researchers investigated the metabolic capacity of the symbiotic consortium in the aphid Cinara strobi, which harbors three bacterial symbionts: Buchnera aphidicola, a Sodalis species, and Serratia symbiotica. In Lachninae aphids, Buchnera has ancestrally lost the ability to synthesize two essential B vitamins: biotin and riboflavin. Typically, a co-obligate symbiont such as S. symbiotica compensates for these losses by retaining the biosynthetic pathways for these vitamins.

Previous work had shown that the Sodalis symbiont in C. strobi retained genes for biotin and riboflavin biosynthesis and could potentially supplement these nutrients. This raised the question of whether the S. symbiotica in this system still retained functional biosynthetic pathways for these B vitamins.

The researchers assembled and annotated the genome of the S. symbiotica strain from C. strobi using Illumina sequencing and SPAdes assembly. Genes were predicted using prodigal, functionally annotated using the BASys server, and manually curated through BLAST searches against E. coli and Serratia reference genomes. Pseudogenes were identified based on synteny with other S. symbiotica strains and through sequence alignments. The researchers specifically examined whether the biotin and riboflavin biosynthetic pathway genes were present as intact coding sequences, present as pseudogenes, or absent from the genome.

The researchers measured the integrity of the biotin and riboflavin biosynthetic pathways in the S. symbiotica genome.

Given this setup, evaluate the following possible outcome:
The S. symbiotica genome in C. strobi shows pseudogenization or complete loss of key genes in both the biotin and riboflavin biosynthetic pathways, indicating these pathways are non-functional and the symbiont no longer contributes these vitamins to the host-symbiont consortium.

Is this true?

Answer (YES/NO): YES